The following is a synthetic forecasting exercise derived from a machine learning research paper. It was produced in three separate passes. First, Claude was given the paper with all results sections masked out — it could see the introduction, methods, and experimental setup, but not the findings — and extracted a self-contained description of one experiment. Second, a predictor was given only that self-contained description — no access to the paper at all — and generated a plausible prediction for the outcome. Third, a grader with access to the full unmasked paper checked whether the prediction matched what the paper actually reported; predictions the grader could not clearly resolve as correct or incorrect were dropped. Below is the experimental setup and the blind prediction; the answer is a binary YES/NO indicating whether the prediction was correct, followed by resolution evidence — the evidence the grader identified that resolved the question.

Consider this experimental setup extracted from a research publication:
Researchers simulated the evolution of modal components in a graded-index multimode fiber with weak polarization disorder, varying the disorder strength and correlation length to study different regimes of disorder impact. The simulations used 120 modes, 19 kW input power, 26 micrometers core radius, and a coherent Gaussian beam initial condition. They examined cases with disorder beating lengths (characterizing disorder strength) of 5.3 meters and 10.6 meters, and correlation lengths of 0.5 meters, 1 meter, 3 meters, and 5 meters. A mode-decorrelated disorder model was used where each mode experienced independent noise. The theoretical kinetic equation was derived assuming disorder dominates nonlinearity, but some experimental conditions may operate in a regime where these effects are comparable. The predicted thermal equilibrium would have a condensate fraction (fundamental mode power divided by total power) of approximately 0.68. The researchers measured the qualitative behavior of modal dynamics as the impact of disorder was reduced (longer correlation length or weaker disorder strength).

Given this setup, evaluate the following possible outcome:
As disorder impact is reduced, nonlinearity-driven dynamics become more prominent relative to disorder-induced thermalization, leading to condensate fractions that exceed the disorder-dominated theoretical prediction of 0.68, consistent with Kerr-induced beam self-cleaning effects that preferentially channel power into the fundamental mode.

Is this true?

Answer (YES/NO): NO